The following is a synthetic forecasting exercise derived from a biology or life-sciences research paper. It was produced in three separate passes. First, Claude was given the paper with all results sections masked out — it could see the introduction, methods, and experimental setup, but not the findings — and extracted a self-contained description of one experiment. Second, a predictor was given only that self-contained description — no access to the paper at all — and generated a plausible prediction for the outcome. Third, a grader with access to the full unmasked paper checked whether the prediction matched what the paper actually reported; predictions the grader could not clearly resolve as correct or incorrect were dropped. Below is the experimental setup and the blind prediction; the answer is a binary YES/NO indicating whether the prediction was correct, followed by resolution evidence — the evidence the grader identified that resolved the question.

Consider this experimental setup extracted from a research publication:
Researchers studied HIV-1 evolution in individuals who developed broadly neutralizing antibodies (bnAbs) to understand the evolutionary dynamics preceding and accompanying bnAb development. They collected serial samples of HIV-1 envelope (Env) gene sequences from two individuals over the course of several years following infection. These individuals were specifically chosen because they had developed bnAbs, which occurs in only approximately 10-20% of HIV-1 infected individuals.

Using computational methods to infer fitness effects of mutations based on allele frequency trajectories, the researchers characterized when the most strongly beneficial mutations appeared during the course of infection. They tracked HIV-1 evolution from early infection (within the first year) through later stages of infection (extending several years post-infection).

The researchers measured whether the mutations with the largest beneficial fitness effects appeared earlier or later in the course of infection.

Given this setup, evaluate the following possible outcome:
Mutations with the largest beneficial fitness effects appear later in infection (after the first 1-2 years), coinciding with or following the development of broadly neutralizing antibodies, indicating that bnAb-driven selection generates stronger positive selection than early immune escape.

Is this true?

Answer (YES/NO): NO